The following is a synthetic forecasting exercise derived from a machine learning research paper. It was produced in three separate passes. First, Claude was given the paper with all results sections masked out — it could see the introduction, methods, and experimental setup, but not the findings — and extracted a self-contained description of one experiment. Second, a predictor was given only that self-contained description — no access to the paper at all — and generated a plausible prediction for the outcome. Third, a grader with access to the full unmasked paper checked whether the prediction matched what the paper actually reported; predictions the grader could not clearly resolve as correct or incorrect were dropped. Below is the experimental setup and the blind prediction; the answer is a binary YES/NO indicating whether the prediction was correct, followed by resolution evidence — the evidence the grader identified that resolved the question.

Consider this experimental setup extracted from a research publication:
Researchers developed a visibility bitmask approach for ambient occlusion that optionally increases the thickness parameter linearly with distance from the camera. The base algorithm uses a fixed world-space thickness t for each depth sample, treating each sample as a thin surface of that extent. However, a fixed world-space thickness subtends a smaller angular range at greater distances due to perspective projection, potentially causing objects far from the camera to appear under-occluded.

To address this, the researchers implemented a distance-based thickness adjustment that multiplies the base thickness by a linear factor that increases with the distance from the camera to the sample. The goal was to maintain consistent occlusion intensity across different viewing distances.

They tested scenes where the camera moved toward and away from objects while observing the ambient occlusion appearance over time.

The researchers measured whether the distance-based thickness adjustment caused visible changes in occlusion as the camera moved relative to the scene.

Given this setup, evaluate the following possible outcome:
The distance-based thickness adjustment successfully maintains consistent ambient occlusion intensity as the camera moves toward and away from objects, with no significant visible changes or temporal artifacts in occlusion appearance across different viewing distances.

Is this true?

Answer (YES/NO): YES